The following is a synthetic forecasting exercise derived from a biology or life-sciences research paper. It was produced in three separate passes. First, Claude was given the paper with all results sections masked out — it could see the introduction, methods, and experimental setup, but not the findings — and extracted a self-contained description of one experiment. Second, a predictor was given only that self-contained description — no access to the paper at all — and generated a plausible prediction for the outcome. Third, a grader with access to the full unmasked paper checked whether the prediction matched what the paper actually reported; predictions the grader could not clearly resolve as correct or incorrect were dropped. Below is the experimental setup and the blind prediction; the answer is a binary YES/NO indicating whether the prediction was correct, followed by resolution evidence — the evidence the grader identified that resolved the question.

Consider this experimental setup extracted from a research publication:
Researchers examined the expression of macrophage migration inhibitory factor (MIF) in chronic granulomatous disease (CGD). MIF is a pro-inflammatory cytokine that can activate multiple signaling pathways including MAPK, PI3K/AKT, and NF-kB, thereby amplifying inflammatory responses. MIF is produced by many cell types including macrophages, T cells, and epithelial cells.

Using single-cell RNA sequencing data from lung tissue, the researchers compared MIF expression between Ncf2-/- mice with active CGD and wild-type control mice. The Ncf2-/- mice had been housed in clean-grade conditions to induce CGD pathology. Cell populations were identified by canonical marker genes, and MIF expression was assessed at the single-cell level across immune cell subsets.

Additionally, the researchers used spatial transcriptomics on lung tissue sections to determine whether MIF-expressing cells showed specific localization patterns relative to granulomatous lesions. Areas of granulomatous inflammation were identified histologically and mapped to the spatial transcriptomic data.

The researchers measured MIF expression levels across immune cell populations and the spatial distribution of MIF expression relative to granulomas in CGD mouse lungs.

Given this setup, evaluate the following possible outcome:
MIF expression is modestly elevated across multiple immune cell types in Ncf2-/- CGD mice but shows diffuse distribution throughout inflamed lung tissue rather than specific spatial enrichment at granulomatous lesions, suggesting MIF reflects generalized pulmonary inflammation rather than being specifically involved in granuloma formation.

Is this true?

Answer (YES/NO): NO